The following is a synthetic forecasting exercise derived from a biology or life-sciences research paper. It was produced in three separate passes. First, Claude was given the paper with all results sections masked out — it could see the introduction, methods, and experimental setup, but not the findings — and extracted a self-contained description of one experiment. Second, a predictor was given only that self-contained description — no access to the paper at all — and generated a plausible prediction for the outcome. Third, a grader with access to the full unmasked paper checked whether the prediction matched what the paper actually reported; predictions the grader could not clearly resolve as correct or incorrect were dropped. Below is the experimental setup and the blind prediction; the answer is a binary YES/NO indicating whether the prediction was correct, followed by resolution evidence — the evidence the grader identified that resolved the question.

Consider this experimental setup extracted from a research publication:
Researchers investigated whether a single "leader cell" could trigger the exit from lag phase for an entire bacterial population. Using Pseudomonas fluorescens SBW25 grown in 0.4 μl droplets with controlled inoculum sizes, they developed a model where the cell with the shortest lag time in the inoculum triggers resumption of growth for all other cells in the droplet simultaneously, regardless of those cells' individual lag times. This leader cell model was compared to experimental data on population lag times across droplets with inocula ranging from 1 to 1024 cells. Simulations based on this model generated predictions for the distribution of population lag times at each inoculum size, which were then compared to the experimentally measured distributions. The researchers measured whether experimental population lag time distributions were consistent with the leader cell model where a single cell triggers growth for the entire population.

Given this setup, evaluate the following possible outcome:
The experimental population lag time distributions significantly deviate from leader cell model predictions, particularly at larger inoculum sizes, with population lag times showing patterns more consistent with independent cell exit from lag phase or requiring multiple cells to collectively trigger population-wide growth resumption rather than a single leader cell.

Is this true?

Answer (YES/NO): NO